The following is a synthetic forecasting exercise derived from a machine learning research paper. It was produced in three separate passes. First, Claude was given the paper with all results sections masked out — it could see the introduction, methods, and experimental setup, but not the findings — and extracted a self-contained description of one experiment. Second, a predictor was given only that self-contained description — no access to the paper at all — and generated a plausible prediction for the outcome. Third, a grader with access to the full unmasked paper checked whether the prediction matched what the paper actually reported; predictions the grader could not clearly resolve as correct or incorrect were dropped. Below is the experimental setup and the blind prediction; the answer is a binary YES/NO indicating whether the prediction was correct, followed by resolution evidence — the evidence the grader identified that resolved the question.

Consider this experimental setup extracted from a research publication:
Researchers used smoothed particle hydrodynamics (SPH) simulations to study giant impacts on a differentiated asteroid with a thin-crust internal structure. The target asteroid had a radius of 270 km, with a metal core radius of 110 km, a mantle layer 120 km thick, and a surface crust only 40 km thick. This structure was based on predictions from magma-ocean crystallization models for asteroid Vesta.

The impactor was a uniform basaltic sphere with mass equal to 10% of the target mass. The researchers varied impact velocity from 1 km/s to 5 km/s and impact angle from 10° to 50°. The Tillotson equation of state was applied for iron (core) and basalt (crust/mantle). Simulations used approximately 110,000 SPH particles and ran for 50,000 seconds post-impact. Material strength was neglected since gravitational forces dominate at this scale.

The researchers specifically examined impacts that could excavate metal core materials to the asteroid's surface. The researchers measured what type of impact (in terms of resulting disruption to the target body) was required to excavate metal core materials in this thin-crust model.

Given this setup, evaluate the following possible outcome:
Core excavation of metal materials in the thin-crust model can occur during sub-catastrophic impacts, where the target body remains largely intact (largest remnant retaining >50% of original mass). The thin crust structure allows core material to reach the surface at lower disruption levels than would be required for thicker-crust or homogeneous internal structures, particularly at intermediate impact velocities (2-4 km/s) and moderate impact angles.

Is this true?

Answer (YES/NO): NO